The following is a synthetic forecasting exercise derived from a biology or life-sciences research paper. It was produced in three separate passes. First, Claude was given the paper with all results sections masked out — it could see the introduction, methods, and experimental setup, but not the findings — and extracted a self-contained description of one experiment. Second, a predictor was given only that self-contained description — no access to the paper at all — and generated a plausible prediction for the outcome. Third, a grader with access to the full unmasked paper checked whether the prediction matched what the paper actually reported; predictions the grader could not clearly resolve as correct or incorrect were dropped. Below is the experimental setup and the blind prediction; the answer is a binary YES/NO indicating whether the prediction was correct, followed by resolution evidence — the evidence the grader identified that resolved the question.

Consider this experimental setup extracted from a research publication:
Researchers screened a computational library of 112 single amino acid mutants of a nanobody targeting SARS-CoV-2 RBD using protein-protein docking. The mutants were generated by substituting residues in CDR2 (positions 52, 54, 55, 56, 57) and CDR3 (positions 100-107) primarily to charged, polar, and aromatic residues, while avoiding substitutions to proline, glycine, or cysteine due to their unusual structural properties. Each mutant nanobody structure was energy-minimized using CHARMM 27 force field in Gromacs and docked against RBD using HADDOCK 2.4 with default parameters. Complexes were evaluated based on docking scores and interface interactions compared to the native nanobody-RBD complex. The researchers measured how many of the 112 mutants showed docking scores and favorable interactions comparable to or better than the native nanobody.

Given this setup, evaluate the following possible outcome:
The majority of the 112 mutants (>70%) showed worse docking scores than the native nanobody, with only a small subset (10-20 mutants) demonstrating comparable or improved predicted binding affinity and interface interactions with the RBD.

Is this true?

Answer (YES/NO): NO